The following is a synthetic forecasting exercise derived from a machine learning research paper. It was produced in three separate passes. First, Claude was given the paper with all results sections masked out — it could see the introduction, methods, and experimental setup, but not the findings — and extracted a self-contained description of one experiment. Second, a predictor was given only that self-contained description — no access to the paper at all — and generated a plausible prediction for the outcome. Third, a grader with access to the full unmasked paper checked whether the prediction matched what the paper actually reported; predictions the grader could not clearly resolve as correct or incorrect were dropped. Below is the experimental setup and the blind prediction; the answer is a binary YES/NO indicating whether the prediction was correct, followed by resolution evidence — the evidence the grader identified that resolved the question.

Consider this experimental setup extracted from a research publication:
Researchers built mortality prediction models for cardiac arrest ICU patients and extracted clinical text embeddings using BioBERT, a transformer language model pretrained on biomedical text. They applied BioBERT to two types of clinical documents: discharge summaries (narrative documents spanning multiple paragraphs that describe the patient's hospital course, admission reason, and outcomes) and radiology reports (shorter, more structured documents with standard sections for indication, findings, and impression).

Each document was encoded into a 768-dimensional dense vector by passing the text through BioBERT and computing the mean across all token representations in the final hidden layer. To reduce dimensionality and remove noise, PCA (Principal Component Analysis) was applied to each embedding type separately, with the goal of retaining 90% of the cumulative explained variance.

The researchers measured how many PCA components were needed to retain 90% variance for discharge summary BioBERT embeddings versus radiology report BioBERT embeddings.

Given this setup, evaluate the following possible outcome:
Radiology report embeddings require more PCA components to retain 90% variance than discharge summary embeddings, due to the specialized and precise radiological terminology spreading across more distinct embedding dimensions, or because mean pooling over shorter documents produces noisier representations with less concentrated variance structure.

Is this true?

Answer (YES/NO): YES